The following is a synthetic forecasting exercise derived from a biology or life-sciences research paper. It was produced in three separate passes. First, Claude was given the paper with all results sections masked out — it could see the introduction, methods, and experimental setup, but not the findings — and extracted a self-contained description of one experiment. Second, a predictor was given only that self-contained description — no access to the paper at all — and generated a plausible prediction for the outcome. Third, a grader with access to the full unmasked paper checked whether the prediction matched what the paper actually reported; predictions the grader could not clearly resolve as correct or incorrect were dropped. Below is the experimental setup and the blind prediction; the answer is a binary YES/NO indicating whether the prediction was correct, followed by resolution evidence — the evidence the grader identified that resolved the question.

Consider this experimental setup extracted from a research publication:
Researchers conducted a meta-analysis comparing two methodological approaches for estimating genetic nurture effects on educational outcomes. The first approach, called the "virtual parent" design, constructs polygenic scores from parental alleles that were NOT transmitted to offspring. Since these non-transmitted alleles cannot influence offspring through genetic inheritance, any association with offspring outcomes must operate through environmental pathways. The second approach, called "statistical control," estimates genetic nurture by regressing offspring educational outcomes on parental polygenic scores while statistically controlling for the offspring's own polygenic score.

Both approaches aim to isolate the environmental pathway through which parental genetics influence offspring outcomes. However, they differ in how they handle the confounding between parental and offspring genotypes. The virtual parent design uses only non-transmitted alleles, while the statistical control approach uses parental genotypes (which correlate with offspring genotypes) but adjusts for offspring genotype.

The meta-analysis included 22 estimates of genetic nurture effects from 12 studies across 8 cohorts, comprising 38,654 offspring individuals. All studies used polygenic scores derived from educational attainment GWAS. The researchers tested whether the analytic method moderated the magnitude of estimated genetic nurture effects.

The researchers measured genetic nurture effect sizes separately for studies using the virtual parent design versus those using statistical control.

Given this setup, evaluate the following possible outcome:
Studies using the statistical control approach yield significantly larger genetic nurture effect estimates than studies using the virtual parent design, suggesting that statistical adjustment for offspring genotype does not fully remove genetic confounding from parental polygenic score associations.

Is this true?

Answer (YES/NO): YES